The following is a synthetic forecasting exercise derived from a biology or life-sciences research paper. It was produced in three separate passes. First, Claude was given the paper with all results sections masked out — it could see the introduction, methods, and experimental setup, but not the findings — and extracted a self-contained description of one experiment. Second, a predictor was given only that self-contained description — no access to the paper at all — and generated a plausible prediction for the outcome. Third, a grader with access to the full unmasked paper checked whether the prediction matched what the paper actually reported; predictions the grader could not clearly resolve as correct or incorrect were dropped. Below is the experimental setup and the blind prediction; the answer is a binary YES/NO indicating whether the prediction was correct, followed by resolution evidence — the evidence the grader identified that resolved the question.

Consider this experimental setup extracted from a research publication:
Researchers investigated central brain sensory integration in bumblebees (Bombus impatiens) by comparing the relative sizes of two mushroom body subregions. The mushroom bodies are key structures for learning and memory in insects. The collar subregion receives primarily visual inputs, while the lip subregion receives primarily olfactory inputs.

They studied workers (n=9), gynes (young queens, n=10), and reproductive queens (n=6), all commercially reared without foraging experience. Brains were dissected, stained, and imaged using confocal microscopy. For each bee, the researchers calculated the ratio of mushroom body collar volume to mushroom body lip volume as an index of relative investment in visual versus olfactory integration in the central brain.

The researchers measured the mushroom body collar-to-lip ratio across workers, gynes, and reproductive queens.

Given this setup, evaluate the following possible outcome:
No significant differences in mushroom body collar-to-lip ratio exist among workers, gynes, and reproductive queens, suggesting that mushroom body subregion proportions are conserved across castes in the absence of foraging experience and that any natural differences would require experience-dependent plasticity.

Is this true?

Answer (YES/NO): YES